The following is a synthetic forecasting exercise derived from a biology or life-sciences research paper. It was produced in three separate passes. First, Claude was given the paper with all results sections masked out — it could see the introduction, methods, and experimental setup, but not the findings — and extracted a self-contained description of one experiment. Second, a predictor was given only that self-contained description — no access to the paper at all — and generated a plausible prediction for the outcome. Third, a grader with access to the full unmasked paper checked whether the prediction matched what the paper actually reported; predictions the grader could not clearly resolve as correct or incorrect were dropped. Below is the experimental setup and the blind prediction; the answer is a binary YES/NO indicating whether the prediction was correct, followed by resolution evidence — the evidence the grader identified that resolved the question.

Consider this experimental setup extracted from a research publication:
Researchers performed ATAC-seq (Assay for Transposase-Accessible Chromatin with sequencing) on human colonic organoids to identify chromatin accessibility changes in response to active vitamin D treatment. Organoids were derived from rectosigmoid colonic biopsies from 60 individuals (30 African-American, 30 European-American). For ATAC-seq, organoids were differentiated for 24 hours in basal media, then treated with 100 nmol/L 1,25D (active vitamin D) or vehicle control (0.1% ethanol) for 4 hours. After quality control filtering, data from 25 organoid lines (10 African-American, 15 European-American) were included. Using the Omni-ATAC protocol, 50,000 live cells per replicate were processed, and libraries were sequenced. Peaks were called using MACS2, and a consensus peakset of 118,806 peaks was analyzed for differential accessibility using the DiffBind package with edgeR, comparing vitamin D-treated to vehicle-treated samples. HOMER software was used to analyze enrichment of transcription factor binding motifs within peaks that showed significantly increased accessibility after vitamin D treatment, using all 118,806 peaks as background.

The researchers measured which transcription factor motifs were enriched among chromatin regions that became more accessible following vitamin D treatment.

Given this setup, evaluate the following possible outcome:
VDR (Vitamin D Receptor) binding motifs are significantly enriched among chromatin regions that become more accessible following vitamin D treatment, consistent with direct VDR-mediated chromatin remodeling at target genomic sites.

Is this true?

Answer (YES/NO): YES